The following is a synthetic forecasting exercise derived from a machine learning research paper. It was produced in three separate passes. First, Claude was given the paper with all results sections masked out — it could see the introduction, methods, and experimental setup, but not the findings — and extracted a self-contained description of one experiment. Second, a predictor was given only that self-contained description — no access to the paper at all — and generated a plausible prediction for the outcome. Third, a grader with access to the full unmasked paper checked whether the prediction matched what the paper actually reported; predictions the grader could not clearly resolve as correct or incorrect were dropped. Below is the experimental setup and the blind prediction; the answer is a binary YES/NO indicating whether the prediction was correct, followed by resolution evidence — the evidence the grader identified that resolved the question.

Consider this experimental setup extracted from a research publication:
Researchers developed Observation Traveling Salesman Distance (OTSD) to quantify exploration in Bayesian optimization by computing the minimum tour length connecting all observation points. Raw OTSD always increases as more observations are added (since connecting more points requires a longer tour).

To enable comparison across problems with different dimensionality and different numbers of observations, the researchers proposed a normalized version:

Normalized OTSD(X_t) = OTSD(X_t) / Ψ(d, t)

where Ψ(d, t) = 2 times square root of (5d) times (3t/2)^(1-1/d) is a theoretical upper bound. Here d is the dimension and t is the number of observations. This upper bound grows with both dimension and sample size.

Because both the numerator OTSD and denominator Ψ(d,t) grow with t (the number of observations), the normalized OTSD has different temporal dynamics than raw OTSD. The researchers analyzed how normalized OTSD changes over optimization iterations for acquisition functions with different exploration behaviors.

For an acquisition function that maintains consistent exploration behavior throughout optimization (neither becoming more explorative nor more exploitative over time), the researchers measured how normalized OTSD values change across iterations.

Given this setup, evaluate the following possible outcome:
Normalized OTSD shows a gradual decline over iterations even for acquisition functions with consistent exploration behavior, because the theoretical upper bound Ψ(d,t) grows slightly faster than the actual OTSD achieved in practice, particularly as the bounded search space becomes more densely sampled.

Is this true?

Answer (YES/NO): NO